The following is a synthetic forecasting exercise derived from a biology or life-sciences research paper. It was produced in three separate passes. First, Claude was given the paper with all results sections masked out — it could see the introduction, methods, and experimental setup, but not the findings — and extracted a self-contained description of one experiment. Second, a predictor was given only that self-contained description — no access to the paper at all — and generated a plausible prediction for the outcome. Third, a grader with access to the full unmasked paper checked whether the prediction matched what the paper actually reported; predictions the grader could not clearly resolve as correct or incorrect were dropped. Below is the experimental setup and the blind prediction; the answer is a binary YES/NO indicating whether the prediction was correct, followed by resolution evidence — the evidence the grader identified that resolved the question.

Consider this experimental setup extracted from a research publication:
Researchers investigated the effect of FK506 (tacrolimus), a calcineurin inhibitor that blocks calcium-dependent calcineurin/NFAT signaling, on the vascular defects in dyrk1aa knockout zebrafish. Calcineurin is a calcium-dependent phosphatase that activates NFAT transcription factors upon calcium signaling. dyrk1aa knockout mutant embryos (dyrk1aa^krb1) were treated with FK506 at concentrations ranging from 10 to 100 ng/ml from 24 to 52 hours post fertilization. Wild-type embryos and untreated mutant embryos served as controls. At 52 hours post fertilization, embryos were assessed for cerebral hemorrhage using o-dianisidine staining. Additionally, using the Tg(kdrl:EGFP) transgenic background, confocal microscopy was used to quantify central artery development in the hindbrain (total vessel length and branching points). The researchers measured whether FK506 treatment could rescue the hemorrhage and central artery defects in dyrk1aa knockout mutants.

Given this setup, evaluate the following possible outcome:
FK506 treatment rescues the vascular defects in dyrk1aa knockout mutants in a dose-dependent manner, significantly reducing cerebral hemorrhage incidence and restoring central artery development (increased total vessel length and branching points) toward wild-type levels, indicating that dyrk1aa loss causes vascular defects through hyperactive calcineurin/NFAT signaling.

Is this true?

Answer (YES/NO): YES